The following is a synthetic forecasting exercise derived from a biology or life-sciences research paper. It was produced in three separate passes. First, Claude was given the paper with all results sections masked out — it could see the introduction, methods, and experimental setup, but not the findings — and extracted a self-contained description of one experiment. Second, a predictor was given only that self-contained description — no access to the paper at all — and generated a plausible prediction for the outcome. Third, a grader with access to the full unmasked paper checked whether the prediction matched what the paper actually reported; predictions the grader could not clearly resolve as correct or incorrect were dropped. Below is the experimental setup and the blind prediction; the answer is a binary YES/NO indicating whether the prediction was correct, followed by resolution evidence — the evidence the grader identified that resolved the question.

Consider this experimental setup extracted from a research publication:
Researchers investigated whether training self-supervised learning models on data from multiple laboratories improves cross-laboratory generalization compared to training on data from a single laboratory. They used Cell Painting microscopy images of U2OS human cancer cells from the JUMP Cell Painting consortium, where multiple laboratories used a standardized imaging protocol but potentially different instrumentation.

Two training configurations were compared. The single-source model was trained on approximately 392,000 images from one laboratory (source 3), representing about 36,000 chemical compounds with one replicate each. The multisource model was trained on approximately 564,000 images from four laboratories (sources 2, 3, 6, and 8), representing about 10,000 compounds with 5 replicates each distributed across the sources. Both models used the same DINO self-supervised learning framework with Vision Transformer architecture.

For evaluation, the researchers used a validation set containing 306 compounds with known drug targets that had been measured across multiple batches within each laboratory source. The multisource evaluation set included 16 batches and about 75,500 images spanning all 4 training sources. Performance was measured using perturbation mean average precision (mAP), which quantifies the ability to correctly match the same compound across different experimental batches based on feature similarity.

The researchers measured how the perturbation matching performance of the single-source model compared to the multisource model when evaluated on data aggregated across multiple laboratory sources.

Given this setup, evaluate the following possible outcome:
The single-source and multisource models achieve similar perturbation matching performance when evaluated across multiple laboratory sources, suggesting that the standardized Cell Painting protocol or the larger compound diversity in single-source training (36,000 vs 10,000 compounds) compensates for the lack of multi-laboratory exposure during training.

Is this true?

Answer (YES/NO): NO